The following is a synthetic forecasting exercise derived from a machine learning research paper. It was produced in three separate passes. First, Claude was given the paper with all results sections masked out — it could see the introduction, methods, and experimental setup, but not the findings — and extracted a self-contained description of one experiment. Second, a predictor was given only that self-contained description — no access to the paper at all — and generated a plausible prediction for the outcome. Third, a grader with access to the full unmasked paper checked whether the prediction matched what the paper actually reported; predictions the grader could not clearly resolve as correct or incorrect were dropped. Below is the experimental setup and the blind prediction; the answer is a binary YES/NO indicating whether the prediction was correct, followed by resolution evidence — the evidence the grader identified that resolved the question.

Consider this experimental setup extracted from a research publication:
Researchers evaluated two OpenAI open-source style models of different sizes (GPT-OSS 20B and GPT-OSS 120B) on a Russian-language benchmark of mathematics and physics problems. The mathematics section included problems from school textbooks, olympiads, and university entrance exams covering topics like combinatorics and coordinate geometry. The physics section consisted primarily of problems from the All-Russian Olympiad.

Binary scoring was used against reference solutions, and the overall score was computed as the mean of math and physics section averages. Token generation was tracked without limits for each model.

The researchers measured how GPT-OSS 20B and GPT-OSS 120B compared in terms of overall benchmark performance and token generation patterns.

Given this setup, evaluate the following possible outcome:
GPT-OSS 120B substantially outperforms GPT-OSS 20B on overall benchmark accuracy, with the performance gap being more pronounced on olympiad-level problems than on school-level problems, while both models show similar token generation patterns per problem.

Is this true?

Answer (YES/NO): NO